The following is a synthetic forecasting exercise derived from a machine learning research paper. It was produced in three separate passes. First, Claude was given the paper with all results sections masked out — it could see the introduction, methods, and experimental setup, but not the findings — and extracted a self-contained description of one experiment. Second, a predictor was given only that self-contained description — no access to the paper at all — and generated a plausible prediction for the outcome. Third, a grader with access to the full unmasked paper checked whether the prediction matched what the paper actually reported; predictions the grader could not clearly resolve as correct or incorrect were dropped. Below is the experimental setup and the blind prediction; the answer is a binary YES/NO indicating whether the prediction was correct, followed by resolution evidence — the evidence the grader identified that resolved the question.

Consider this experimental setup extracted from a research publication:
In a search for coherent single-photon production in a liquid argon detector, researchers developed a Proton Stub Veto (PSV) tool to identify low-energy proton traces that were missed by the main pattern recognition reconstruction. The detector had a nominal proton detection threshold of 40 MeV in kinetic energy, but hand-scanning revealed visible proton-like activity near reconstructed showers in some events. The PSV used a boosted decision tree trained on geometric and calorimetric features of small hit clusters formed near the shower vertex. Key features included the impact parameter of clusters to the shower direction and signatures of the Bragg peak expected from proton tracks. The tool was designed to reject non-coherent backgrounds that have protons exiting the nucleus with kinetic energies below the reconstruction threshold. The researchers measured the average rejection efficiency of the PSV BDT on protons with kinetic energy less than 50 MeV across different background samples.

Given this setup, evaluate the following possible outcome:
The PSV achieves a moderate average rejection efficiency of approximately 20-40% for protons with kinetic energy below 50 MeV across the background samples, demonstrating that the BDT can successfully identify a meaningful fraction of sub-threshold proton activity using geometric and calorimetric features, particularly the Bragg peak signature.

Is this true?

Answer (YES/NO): NO